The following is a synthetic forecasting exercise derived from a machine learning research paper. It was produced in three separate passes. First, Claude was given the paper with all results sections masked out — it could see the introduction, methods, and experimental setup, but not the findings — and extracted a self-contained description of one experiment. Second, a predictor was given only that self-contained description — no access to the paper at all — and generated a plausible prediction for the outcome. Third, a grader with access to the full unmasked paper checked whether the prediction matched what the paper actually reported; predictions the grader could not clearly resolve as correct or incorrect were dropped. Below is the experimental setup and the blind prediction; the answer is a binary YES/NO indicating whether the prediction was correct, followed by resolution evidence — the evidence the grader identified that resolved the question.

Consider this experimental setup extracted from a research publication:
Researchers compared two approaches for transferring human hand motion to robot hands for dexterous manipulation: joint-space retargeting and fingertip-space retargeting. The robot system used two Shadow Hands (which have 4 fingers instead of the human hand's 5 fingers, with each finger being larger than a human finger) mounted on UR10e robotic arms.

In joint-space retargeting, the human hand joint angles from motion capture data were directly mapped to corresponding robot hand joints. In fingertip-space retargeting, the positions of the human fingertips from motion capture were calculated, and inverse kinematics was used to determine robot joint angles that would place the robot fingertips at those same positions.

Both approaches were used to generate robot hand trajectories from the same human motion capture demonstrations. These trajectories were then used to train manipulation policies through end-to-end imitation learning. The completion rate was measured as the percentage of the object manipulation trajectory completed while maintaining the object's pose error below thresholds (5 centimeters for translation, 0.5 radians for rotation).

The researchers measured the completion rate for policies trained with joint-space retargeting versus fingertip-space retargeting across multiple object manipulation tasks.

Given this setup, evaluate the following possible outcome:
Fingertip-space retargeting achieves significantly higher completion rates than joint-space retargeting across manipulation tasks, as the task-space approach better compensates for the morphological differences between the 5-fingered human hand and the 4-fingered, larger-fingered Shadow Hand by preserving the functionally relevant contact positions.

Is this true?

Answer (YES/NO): NO